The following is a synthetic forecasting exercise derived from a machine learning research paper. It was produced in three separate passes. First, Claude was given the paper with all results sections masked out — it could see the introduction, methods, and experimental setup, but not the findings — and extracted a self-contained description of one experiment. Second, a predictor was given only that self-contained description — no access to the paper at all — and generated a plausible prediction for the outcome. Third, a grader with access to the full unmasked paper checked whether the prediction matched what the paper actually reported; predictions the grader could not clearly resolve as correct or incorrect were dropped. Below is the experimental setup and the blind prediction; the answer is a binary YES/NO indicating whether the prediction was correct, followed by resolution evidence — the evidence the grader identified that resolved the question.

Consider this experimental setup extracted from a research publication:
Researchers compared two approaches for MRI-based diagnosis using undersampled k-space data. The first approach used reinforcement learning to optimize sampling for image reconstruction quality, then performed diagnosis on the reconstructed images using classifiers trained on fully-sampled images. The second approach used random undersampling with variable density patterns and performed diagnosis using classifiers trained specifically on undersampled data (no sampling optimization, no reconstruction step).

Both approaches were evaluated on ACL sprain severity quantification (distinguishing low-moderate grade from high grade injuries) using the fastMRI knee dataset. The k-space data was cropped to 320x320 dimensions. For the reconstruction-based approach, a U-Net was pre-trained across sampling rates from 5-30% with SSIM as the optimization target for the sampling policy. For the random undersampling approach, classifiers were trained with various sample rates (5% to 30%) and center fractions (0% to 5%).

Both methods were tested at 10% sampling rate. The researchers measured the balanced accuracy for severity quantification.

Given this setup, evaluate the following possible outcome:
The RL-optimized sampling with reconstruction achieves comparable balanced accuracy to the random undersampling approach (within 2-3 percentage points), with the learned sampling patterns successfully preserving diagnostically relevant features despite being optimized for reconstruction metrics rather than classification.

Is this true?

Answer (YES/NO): NO